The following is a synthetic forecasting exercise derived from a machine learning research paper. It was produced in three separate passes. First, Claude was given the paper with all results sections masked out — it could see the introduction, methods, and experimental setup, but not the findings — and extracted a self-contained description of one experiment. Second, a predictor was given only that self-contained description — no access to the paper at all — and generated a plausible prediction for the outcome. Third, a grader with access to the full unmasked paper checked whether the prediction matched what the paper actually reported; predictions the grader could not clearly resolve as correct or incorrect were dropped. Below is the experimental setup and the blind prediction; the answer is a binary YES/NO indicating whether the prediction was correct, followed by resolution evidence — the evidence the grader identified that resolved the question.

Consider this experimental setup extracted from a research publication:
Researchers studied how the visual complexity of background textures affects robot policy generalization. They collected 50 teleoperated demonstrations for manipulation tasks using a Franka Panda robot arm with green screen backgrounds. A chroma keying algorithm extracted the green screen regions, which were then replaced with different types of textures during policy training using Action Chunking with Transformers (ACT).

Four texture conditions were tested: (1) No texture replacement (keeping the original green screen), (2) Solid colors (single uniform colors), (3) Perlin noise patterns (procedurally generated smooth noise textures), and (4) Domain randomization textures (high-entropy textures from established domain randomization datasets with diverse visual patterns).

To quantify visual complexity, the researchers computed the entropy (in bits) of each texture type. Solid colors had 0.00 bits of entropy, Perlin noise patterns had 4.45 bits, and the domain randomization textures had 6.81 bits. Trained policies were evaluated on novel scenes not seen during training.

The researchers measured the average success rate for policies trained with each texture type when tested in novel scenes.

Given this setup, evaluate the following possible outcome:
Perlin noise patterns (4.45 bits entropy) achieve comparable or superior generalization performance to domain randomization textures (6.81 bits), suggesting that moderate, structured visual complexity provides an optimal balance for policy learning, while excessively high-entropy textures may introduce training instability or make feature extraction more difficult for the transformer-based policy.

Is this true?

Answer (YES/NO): NO